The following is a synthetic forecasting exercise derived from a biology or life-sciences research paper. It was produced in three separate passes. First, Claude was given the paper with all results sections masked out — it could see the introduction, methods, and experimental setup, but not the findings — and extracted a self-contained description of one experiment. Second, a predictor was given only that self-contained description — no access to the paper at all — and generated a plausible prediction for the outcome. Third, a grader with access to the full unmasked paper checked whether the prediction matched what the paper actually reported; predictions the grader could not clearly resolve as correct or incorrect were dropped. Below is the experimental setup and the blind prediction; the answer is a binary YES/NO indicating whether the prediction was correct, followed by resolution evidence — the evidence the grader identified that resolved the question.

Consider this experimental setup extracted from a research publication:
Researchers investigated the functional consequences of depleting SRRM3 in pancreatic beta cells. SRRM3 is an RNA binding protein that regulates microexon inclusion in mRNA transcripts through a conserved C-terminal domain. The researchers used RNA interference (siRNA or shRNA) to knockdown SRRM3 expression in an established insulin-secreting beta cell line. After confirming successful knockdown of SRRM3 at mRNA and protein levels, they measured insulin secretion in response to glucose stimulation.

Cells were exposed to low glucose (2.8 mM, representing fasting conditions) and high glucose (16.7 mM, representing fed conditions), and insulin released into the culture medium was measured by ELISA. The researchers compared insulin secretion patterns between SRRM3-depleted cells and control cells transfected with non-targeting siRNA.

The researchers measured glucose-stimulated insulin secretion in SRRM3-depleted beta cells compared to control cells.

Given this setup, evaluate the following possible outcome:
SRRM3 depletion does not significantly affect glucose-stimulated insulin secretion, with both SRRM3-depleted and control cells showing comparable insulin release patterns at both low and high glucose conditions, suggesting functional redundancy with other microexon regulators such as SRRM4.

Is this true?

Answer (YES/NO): NO